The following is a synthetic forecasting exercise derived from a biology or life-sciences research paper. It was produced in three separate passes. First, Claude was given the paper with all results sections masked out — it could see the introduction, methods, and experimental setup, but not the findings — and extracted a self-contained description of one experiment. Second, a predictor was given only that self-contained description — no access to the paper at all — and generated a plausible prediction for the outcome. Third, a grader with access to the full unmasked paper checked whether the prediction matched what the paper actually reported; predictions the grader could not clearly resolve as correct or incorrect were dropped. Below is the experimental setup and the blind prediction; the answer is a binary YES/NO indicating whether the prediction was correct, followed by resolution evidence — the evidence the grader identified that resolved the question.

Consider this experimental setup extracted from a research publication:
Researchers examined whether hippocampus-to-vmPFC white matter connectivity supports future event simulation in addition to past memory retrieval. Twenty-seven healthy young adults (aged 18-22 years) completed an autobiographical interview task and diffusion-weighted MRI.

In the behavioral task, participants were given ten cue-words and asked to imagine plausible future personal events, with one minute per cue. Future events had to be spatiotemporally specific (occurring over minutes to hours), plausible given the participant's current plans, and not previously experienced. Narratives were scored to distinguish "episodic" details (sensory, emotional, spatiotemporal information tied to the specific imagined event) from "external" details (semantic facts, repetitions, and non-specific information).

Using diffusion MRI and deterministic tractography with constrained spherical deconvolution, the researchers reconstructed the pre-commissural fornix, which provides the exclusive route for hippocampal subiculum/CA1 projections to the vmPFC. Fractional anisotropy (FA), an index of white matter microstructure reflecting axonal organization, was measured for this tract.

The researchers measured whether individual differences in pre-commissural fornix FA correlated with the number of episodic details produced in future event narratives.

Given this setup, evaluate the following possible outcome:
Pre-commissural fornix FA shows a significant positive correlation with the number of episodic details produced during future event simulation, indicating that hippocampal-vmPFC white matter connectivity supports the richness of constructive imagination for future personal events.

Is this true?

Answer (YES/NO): YES